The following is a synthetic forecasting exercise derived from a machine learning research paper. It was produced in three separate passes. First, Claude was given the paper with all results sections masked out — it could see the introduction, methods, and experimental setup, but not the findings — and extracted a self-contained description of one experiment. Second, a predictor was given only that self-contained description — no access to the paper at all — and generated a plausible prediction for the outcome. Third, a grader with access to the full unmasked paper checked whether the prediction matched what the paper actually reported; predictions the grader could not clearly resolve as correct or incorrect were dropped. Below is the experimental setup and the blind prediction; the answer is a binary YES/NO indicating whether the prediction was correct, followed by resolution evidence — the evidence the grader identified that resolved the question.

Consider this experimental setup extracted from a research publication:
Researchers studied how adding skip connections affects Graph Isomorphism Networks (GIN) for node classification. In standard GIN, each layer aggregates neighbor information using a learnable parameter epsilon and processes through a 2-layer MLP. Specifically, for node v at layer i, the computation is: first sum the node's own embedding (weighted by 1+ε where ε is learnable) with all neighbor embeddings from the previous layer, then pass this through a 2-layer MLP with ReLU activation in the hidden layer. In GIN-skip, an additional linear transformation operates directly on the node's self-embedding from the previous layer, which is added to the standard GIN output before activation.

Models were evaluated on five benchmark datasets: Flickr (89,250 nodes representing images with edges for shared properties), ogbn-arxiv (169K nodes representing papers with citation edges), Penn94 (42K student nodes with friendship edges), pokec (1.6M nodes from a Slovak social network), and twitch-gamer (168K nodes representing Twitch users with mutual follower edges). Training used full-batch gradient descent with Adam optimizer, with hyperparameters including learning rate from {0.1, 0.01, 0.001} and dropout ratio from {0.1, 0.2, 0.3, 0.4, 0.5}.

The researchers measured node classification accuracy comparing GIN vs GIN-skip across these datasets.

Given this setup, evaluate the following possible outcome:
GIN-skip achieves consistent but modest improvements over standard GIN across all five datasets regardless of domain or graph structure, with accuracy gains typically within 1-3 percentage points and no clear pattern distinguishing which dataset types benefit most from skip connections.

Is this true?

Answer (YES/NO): NO